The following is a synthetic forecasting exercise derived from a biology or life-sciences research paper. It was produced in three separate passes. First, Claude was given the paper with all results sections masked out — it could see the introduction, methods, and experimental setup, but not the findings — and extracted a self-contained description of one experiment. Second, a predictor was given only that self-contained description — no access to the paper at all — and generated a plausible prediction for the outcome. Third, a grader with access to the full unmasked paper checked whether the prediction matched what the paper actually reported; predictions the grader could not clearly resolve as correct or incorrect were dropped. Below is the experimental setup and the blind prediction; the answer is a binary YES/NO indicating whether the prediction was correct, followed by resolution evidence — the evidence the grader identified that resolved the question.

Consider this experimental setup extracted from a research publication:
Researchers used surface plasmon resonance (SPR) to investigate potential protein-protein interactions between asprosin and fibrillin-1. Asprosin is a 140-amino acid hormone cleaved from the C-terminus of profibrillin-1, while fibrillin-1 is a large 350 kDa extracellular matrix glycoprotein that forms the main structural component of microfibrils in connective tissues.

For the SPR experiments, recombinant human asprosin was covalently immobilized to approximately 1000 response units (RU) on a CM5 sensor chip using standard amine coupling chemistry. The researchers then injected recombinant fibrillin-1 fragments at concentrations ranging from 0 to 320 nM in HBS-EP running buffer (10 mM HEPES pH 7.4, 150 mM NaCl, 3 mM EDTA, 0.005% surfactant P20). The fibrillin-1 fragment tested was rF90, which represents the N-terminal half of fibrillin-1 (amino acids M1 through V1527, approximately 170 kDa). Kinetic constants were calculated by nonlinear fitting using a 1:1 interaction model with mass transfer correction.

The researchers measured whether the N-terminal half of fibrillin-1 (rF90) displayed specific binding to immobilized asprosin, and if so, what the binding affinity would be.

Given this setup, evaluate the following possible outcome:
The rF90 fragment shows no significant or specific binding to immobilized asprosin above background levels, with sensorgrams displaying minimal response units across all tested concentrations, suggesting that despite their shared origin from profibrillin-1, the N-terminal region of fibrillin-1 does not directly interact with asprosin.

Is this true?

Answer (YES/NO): NO